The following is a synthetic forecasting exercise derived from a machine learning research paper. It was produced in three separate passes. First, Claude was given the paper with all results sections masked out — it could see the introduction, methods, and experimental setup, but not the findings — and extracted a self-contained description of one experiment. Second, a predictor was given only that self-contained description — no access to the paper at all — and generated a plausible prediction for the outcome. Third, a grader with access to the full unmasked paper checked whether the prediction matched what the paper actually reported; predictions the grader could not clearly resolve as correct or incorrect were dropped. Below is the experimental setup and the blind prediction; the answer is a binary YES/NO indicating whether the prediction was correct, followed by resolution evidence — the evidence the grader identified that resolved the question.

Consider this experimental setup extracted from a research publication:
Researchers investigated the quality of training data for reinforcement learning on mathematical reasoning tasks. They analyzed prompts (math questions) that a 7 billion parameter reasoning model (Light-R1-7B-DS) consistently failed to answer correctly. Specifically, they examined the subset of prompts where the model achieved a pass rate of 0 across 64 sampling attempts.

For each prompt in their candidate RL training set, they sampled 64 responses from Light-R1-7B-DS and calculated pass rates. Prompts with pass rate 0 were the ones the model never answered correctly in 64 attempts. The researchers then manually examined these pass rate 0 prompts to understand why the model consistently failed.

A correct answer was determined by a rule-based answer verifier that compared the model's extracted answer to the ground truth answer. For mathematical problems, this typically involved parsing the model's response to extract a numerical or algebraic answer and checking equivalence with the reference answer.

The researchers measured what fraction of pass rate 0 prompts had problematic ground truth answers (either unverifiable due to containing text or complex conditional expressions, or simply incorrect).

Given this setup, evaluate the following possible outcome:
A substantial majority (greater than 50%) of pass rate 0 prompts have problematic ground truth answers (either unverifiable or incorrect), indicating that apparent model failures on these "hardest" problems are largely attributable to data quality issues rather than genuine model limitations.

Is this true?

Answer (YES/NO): YES